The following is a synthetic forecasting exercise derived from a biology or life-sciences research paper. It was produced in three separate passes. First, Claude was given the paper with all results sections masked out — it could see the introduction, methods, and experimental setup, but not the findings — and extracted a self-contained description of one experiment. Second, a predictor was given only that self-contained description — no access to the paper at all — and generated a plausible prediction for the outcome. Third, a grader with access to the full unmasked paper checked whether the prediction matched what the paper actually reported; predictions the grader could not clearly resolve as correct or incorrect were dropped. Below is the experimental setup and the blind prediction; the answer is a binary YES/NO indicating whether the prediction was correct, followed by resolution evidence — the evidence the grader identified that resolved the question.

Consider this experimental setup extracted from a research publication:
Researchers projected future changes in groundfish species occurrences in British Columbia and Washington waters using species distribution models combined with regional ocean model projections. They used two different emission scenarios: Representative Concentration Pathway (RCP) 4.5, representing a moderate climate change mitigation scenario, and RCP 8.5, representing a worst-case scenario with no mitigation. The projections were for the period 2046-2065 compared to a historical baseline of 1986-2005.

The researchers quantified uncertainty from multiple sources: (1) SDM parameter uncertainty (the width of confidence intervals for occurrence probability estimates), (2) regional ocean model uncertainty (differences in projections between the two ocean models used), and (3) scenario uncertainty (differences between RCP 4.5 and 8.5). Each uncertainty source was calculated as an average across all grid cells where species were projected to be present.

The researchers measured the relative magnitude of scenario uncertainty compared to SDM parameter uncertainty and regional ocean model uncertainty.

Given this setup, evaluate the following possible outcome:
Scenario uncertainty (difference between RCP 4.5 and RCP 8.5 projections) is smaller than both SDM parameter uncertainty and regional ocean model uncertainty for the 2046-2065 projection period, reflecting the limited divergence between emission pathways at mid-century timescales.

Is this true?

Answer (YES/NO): YES